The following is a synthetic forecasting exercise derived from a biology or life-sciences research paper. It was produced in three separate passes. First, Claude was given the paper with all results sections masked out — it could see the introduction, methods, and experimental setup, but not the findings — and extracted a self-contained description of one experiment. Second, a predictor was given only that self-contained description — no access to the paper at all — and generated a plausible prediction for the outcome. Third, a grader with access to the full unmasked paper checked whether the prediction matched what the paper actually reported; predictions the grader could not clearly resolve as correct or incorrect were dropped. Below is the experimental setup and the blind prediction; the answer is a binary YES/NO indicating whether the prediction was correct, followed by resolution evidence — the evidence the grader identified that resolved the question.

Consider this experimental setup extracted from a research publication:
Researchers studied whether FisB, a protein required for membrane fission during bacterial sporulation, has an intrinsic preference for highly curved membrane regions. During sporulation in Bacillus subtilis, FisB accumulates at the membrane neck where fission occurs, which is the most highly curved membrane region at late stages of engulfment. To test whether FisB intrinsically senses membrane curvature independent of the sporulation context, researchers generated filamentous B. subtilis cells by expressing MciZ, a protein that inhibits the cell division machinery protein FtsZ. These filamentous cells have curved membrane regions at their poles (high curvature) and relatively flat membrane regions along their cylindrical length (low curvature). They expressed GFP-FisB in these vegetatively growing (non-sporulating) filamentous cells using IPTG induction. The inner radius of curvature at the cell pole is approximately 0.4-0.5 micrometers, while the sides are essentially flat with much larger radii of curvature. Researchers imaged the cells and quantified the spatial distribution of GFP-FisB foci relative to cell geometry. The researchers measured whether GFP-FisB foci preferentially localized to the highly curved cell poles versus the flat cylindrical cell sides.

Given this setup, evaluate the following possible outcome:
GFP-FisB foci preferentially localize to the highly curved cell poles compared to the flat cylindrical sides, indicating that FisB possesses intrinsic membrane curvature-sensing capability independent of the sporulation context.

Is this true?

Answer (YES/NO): NO